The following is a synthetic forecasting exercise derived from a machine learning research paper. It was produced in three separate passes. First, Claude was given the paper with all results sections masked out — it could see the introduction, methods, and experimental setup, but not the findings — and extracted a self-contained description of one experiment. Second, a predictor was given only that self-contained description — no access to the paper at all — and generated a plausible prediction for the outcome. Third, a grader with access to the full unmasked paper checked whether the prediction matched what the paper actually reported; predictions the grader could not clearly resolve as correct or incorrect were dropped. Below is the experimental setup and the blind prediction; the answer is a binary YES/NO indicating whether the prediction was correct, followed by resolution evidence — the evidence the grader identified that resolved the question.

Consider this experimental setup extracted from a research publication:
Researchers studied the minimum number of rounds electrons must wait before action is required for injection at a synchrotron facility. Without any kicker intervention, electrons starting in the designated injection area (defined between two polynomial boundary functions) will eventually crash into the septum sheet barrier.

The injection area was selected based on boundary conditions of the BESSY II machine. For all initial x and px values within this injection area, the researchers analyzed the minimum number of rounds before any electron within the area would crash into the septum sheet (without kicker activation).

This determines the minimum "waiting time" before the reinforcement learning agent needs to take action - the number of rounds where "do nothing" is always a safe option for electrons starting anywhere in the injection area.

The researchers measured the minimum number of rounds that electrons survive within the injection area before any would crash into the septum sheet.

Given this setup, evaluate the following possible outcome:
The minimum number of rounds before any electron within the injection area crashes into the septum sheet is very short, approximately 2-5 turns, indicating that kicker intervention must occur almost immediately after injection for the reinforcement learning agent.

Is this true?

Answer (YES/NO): NO